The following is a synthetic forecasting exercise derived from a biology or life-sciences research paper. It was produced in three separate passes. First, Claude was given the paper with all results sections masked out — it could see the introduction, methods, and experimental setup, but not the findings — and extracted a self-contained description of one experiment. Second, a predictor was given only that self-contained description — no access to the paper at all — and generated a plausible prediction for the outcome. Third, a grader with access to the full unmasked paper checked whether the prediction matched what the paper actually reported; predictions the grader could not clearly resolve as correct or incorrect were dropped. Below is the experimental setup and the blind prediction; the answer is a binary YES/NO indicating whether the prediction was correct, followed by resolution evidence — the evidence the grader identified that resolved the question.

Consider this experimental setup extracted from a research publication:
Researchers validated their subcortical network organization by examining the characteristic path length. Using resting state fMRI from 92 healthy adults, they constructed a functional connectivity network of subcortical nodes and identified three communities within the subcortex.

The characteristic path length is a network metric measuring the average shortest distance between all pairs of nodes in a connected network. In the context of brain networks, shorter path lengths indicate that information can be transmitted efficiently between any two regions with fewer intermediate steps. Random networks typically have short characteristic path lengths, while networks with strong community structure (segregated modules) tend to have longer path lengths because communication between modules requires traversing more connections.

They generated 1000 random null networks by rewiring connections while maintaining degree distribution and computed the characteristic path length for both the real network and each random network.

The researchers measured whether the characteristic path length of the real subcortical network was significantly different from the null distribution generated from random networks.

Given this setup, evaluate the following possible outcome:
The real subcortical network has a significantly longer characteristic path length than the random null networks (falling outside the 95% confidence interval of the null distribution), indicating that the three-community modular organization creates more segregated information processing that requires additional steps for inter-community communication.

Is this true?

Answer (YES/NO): YES